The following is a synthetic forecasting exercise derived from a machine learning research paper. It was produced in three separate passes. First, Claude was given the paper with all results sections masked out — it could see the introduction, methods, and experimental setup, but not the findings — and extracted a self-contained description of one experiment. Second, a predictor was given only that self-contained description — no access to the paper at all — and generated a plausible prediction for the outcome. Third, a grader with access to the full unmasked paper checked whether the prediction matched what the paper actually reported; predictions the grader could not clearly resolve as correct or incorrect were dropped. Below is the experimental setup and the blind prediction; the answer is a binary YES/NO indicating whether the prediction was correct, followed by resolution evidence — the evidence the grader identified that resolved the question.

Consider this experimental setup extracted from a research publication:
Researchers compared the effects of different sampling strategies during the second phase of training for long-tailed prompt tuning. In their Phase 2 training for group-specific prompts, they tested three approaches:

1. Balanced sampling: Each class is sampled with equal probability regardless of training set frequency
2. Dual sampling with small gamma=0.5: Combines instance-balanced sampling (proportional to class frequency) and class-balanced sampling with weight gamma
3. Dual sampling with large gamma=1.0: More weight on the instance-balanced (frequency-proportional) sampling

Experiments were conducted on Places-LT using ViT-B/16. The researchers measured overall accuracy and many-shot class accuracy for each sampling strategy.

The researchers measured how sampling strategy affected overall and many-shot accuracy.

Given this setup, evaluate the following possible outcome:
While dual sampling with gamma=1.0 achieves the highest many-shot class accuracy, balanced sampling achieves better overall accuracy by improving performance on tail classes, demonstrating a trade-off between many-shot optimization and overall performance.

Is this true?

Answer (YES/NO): NO